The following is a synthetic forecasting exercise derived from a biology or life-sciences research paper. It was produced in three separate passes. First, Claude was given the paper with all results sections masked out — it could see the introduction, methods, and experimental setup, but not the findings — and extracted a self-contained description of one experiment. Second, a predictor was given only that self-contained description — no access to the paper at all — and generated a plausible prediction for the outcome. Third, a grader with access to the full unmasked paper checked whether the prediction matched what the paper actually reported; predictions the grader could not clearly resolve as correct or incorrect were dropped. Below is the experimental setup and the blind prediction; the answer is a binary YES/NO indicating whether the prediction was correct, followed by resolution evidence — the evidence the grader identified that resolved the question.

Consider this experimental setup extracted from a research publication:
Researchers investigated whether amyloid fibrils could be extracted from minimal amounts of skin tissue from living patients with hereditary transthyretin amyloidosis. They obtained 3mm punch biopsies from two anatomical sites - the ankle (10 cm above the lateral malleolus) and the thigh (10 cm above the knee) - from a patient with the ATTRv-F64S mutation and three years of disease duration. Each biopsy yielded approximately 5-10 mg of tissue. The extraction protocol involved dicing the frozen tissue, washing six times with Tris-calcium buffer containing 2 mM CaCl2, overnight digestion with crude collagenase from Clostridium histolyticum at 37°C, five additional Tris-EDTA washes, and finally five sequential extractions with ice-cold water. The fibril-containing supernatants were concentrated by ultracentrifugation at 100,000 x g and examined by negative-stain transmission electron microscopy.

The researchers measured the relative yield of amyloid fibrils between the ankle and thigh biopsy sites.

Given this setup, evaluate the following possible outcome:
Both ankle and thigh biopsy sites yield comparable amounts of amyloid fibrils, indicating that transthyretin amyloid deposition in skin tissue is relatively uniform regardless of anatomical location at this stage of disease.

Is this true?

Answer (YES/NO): NO